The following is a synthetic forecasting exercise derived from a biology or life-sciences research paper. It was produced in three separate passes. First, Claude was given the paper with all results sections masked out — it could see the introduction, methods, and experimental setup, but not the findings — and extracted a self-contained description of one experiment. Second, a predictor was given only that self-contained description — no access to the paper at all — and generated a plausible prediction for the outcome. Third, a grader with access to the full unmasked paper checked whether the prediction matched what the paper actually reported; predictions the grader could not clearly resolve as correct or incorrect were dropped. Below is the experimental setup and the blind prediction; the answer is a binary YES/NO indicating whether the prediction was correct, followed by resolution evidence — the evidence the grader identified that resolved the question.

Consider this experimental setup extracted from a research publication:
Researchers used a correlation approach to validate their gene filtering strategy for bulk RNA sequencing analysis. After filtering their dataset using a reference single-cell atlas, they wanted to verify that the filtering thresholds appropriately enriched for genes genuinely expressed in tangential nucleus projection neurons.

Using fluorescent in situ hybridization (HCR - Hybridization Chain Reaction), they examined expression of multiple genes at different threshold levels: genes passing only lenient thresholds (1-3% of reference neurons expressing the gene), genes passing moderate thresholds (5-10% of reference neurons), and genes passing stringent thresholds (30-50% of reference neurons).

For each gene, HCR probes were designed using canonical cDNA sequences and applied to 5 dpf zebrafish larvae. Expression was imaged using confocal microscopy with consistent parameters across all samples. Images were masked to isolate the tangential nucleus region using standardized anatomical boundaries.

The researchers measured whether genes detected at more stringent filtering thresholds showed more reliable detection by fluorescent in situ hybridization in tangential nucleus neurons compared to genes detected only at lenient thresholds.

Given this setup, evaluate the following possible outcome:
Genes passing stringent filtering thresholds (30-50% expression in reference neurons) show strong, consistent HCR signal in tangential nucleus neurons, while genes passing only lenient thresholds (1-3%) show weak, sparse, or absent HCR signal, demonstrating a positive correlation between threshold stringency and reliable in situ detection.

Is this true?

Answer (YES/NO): YES